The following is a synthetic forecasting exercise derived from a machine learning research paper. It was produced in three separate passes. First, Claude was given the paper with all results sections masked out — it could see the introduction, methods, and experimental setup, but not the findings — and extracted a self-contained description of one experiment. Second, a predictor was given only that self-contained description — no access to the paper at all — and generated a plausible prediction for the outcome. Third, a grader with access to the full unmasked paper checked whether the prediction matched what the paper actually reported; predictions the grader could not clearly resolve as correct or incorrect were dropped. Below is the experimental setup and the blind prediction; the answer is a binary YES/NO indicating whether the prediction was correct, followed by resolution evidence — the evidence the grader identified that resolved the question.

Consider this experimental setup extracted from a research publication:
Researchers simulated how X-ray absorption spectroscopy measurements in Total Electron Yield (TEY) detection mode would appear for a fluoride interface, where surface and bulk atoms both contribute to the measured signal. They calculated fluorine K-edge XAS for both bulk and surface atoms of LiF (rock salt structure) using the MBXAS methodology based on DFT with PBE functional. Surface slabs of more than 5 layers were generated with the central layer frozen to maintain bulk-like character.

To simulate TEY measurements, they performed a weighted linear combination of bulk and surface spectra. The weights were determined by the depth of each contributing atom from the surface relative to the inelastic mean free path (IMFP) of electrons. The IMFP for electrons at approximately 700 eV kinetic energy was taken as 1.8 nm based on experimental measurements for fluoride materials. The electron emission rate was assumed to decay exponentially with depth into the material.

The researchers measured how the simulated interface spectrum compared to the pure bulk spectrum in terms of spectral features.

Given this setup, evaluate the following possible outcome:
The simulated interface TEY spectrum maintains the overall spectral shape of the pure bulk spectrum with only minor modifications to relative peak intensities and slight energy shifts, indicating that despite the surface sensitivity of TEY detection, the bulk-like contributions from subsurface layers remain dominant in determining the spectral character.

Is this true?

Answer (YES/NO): NO